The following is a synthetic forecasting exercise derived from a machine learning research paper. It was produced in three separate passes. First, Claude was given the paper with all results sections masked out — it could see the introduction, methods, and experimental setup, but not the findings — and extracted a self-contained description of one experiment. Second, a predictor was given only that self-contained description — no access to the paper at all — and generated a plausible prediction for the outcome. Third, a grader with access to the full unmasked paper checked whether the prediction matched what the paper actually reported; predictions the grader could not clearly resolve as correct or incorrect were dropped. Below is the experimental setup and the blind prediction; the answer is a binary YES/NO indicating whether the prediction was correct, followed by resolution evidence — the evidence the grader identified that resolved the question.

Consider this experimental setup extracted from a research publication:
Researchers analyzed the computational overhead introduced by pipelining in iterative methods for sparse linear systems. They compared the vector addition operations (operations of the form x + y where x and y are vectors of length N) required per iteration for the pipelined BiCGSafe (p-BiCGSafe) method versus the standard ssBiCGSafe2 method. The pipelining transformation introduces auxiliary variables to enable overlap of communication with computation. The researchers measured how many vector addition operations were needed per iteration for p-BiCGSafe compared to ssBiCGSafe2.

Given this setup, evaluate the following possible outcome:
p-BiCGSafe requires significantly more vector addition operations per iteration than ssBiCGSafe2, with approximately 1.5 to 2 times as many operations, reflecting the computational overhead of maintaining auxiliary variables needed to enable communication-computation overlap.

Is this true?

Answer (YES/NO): YES